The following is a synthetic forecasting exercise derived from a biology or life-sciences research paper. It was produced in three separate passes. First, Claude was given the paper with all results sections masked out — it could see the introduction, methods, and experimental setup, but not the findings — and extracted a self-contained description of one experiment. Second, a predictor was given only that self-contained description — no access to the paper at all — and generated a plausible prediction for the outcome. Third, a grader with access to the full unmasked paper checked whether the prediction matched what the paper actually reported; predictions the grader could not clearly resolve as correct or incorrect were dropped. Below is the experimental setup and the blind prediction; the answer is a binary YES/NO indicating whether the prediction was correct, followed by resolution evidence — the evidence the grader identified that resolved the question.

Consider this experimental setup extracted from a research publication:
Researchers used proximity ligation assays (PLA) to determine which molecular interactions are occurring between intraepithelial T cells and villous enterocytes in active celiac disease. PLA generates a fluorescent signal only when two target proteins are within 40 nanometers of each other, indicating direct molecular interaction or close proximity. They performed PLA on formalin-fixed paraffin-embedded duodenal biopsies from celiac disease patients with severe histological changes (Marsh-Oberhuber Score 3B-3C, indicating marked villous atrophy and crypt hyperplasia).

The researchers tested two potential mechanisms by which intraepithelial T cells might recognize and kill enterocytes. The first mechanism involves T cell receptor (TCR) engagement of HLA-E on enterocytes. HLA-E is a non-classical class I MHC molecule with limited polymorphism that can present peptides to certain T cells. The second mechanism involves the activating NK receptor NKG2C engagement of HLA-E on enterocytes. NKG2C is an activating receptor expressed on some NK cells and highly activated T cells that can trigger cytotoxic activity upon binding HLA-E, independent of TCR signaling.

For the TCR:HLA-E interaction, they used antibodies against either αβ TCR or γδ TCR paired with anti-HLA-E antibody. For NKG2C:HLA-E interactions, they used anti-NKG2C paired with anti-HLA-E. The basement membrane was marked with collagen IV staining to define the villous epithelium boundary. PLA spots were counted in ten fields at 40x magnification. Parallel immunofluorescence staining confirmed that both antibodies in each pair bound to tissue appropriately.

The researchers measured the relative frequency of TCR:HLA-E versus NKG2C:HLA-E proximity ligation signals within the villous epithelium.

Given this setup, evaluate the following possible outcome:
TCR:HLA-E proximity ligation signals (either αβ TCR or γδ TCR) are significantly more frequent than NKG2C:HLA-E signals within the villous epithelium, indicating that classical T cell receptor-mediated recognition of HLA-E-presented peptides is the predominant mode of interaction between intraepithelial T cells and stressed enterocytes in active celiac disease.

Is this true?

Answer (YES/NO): YES